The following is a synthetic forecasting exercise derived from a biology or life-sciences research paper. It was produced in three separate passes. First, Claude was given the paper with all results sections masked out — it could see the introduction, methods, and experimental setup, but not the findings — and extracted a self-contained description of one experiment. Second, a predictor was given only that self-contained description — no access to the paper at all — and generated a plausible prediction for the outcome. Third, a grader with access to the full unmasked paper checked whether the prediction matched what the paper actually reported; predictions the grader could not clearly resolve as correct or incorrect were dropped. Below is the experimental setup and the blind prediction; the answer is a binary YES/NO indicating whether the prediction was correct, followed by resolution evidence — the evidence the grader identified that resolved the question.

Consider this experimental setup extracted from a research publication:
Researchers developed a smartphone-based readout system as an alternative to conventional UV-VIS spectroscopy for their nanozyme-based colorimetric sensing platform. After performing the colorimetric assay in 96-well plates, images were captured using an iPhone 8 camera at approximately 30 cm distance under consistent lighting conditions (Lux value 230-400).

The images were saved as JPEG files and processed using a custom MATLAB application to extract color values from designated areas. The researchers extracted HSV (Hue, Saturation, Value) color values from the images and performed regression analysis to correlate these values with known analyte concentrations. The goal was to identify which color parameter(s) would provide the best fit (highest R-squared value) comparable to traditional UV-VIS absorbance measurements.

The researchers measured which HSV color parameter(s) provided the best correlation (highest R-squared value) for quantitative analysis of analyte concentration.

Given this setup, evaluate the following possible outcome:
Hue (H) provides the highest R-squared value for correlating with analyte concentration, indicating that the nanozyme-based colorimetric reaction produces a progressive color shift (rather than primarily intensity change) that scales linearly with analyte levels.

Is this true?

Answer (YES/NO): NO